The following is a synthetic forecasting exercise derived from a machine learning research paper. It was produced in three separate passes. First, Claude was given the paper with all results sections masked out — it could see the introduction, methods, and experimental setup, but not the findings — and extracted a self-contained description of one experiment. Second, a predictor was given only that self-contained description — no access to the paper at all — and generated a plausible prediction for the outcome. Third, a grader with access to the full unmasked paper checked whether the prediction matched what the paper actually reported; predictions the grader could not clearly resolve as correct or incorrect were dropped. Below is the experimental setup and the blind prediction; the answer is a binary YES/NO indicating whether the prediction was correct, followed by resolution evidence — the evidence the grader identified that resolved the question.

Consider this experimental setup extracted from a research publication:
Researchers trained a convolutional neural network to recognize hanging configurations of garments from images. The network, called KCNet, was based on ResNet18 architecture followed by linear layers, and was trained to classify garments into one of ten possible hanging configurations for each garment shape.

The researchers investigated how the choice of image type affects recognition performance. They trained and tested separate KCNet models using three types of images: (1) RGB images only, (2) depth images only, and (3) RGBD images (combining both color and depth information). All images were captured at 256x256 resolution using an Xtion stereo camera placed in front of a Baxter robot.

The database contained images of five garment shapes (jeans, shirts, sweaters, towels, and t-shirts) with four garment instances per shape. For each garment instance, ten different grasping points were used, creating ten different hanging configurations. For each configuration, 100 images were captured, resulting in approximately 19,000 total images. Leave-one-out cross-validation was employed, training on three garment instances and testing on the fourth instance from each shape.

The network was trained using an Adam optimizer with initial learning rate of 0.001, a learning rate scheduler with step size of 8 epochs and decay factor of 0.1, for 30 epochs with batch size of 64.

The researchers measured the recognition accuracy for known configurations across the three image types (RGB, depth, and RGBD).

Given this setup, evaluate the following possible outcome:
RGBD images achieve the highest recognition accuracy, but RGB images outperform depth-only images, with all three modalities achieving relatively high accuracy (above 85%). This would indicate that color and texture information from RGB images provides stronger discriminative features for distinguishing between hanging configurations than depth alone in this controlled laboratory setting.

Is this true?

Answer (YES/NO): NO